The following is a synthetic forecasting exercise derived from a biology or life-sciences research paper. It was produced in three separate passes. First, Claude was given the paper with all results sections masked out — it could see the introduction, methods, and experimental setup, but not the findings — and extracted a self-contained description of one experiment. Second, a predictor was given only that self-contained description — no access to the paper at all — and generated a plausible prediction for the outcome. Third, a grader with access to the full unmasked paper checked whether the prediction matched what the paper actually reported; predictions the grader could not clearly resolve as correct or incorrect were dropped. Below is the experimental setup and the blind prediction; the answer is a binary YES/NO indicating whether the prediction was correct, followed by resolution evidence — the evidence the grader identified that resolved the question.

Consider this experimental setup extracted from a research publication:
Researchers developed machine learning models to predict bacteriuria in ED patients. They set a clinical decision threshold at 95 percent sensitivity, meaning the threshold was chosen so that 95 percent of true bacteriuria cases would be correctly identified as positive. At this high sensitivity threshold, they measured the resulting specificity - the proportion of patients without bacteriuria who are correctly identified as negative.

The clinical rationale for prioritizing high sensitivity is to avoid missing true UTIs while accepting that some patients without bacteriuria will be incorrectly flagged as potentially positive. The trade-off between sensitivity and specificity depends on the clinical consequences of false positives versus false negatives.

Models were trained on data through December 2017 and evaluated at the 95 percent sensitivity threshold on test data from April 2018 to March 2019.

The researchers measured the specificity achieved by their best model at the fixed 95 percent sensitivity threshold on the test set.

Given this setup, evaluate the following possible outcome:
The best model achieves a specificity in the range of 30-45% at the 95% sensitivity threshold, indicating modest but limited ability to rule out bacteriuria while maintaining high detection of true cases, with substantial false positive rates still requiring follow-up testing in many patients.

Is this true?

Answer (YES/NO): YES